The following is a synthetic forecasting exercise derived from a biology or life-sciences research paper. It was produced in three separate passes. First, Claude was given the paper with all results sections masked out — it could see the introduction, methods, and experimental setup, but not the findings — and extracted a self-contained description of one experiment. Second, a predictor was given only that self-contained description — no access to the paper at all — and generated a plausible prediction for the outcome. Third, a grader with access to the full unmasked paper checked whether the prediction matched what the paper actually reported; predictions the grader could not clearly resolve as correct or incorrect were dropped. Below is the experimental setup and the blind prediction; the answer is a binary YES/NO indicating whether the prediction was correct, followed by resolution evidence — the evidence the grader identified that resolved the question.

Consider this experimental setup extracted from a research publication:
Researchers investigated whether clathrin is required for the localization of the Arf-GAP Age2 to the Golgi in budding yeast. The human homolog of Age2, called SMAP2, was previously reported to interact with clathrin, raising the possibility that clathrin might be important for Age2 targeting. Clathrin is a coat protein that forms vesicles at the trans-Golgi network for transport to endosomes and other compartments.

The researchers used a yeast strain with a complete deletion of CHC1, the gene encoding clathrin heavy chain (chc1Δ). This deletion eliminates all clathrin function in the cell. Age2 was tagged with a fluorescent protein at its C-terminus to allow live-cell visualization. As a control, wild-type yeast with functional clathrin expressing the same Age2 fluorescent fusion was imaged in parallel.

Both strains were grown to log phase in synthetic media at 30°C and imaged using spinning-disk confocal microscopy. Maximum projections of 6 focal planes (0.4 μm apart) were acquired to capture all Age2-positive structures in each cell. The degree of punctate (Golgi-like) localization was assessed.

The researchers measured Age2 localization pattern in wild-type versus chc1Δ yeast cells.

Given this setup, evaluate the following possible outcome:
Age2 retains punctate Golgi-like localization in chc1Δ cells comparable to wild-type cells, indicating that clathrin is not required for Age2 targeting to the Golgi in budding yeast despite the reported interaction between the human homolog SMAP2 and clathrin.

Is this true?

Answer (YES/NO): YES